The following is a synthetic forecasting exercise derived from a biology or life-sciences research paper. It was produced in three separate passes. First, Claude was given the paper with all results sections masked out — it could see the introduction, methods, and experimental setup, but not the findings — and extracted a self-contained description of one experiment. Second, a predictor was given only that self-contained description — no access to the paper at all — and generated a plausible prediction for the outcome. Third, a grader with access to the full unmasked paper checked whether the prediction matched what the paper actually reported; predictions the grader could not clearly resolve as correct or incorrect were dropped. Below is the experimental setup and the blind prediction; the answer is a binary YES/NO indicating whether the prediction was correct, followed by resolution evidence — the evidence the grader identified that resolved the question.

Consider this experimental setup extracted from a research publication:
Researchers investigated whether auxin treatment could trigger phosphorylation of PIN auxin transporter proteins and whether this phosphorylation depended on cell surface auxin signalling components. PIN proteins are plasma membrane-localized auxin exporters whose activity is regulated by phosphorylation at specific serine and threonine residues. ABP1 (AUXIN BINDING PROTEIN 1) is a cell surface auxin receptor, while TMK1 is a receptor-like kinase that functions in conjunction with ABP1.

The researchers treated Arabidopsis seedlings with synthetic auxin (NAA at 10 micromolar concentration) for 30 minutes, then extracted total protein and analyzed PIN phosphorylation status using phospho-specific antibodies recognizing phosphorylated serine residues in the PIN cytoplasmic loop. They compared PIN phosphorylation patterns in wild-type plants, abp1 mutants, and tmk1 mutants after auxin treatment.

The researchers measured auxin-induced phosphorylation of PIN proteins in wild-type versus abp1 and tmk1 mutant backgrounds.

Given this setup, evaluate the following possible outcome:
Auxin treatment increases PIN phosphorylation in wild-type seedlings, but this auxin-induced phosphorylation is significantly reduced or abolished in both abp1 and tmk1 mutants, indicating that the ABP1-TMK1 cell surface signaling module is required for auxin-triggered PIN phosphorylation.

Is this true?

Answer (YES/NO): YES